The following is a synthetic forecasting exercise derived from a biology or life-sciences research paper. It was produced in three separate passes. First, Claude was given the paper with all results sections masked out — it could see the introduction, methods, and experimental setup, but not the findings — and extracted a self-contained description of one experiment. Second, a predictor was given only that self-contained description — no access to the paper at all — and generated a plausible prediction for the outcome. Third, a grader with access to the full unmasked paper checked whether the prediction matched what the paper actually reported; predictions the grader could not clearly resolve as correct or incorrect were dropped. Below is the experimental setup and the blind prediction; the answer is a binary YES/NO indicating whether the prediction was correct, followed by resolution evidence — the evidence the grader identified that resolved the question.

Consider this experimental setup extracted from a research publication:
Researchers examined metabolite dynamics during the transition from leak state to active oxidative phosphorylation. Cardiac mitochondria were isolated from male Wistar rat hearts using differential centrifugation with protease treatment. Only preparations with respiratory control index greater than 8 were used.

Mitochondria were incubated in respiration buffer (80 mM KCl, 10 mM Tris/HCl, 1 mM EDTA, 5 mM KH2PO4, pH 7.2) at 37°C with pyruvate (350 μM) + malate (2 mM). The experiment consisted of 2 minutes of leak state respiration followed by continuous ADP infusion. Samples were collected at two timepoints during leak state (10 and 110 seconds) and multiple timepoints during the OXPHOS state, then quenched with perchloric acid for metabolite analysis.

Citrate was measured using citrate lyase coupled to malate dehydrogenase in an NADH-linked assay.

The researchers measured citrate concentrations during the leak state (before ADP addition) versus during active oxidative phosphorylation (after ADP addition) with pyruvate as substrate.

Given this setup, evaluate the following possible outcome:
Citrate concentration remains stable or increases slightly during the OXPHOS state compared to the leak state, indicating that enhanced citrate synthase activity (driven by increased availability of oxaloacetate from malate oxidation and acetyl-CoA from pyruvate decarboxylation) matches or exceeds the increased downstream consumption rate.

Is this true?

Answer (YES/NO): NO